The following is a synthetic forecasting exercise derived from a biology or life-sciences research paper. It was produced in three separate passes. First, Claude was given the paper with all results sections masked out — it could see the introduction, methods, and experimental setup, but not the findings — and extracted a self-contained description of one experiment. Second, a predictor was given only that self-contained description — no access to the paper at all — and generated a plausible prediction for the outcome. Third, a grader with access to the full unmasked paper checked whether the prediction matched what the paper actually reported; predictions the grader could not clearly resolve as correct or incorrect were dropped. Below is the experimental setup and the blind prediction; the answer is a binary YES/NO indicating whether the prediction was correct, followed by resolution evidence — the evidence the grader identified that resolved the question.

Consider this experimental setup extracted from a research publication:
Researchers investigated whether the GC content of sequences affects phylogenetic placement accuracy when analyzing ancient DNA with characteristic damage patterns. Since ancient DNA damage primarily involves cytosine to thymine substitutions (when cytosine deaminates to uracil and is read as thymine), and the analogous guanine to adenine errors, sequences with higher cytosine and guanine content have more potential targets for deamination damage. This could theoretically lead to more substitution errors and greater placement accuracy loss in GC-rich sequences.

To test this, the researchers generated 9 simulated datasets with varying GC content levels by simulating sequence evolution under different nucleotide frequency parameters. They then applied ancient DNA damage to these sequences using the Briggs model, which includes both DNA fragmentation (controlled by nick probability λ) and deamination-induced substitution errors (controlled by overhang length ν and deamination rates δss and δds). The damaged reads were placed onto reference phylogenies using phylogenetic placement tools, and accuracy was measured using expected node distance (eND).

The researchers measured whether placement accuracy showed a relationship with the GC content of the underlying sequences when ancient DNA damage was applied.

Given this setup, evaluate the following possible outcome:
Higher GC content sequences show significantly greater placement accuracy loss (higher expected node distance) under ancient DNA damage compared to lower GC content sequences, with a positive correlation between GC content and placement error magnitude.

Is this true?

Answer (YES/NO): NO